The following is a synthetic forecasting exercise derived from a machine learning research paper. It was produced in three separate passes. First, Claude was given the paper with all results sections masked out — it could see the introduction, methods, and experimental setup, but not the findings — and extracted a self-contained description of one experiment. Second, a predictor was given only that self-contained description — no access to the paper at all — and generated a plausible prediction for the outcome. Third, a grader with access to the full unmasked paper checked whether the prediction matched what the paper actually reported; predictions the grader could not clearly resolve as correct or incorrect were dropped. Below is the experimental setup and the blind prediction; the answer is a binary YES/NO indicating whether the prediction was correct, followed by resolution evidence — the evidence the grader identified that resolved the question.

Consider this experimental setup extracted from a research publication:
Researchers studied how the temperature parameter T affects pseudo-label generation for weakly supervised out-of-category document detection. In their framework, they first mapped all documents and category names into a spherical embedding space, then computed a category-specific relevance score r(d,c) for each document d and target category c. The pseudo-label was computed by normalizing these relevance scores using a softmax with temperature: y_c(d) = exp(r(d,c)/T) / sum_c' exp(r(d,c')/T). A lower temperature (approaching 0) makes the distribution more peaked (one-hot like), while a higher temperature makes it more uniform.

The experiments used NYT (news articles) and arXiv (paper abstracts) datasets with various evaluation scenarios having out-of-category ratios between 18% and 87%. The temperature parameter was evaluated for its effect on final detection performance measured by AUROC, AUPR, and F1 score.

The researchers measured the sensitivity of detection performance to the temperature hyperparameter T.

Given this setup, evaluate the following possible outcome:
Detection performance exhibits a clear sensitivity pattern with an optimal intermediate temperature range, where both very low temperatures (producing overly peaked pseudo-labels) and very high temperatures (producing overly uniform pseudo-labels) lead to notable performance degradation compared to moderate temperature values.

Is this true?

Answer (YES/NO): NO